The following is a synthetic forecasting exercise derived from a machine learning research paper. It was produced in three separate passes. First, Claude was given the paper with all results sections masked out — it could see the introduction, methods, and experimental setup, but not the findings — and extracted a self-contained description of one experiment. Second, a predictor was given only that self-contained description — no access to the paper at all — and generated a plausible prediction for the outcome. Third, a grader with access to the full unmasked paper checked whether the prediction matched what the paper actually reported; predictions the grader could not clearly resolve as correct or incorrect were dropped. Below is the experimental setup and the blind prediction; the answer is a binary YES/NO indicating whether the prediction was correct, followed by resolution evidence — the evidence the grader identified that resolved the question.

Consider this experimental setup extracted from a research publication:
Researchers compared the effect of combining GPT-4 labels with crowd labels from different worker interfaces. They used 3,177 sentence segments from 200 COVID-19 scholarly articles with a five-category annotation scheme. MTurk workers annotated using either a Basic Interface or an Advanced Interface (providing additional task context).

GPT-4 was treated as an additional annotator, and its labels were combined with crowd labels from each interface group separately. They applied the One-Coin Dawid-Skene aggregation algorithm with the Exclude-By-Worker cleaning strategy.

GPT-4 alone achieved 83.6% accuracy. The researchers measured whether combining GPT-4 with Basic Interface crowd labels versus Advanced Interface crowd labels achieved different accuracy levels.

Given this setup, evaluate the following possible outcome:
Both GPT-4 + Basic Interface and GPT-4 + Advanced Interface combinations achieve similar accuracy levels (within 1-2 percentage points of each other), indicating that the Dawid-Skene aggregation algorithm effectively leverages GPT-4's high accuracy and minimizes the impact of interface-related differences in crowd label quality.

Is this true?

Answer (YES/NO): NO